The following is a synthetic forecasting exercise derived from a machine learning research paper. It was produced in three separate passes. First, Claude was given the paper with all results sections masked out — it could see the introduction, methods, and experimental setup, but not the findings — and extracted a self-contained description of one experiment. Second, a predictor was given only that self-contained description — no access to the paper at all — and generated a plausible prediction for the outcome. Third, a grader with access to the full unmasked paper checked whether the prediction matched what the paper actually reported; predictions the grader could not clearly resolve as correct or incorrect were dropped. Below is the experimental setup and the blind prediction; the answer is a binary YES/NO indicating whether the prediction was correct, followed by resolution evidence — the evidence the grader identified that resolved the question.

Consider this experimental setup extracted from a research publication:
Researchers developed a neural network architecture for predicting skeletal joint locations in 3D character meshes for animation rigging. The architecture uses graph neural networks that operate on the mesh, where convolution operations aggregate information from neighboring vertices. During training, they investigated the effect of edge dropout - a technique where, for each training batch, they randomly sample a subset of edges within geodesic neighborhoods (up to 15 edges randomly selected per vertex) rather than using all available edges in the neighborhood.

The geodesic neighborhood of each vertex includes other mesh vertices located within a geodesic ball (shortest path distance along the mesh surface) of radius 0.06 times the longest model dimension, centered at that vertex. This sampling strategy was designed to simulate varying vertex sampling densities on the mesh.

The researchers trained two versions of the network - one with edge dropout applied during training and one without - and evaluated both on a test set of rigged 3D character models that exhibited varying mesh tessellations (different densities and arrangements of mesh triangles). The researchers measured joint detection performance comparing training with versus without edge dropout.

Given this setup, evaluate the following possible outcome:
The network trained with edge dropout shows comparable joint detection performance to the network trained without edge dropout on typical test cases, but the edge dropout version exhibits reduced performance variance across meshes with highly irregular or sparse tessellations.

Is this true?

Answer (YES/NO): NO